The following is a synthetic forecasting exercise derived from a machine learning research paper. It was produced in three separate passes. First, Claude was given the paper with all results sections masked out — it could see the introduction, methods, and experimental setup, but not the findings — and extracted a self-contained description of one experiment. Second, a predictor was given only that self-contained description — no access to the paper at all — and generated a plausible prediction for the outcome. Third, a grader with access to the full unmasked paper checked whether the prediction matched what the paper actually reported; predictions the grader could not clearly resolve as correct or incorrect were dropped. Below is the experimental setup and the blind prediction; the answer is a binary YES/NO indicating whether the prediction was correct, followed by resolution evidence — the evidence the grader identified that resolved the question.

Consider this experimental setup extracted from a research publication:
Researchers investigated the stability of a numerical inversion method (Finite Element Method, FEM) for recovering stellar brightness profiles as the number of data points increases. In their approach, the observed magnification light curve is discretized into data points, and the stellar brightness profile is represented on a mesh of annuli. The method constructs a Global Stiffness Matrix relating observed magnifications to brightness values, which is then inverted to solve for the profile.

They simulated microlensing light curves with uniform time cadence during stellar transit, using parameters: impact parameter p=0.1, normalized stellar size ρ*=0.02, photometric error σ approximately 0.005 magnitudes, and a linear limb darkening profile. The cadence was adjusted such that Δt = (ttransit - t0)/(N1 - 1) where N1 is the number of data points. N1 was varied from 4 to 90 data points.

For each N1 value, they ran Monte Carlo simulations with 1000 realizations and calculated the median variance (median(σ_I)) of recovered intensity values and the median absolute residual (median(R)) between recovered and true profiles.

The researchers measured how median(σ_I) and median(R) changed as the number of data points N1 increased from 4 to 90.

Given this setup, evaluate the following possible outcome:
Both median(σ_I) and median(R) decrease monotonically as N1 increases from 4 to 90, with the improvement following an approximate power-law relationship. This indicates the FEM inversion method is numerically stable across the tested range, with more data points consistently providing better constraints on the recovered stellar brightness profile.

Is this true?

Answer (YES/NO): NO